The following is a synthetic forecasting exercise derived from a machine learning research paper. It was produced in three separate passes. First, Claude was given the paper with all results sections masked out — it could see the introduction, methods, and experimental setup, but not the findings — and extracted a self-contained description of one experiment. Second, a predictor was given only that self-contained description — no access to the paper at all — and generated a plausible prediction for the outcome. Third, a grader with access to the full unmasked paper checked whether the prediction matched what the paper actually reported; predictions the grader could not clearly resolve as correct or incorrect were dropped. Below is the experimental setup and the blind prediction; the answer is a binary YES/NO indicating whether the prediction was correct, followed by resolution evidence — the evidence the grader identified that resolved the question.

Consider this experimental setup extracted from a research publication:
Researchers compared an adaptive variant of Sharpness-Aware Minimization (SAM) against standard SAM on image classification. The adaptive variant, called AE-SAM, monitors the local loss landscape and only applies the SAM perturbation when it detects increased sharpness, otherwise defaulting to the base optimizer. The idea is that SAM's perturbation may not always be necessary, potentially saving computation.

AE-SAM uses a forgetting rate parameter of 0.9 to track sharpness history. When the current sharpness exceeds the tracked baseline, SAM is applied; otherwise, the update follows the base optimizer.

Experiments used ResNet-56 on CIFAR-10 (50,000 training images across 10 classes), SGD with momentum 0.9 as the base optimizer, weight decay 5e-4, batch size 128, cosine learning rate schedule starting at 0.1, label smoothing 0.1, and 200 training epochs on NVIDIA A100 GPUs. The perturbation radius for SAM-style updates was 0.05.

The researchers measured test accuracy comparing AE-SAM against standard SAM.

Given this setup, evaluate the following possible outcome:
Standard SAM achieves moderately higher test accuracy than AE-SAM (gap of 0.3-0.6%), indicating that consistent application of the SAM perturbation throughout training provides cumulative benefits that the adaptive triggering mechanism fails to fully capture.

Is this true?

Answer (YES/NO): NO